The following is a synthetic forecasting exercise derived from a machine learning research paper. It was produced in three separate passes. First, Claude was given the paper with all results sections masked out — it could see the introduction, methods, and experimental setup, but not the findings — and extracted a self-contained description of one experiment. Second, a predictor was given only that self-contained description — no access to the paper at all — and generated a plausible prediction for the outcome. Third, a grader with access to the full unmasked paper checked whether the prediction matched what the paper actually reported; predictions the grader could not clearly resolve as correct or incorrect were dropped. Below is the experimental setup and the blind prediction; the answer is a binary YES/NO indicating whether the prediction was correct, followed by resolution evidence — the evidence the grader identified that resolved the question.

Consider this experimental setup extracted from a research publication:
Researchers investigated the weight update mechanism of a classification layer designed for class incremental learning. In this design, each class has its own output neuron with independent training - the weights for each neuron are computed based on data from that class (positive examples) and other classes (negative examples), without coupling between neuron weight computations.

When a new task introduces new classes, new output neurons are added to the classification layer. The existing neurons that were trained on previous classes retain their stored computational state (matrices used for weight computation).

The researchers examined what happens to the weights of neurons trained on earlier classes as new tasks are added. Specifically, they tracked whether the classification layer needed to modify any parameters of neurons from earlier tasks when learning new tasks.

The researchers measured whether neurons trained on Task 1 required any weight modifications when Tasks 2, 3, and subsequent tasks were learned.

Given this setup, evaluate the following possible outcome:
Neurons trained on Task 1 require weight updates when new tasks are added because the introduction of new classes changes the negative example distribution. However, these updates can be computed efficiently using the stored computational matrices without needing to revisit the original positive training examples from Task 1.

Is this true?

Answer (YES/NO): NO